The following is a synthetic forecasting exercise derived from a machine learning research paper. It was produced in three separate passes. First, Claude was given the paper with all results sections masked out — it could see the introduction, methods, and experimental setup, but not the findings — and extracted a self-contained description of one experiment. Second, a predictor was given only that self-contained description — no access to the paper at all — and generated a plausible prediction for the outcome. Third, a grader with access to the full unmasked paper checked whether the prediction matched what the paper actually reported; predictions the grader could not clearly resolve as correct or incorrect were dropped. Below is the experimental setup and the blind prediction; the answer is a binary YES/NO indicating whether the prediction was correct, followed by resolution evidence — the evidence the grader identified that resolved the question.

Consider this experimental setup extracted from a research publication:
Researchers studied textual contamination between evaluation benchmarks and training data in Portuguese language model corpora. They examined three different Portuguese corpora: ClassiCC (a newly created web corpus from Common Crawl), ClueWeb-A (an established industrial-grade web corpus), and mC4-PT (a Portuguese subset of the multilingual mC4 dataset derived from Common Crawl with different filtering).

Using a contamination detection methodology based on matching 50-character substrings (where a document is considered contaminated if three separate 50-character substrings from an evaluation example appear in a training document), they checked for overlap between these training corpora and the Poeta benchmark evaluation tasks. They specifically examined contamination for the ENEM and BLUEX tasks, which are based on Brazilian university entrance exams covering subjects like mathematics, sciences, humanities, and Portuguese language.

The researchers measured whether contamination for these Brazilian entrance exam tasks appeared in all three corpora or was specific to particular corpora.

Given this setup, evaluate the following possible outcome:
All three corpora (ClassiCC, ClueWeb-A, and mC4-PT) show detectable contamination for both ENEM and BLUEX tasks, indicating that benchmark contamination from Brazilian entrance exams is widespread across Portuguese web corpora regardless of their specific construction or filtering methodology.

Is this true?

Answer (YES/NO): YES